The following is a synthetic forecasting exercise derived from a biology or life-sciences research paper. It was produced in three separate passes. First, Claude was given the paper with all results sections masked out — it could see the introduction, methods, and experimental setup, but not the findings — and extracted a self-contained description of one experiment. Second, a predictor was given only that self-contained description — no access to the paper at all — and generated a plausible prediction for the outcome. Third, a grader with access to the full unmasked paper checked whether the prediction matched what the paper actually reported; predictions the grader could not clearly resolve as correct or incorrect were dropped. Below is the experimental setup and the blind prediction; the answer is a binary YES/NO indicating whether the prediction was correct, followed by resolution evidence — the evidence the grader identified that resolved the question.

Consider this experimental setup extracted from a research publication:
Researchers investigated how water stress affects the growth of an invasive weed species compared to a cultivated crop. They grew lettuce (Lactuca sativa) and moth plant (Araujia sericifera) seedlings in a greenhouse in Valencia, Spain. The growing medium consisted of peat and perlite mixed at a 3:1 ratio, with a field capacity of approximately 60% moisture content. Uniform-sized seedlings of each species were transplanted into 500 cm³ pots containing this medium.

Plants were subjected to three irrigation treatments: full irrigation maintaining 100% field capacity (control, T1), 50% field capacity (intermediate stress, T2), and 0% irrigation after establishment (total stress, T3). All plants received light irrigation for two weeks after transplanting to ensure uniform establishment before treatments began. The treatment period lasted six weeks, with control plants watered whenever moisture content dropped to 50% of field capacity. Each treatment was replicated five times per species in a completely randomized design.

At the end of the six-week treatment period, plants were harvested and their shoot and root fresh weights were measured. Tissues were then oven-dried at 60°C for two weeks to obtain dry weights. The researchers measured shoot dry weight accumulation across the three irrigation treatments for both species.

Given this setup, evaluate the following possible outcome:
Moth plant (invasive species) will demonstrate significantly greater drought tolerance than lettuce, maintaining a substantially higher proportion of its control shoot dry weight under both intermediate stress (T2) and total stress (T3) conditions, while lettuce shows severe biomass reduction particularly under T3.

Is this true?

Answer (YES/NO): NO